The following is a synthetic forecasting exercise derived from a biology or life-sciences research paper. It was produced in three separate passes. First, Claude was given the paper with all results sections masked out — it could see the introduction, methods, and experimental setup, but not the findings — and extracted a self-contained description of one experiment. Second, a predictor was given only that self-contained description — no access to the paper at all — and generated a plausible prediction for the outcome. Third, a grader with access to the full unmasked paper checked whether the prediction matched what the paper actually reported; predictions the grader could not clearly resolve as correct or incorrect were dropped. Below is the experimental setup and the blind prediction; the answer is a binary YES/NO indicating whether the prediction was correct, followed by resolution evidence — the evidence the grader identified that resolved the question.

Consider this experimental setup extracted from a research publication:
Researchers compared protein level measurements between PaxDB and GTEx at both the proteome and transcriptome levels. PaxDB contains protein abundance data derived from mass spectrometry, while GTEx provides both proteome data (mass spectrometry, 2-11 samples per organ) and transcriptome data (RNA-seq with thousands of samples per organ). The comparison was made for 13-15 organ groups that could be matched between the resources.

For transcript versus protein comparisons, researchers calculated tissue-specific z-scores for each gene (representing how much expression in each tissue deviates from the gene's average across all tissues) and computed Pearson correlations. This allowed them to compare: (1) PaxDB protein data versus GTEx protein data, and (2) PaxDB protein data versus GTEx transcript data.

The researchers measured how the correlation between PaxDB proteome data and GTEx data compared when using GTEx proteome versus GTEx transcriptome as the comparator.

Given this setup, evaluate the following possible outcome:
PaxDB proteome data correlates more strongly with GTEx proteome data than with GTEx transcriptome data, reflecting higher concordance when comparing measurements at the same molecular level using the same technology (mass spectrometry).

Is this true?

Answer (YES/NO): YES